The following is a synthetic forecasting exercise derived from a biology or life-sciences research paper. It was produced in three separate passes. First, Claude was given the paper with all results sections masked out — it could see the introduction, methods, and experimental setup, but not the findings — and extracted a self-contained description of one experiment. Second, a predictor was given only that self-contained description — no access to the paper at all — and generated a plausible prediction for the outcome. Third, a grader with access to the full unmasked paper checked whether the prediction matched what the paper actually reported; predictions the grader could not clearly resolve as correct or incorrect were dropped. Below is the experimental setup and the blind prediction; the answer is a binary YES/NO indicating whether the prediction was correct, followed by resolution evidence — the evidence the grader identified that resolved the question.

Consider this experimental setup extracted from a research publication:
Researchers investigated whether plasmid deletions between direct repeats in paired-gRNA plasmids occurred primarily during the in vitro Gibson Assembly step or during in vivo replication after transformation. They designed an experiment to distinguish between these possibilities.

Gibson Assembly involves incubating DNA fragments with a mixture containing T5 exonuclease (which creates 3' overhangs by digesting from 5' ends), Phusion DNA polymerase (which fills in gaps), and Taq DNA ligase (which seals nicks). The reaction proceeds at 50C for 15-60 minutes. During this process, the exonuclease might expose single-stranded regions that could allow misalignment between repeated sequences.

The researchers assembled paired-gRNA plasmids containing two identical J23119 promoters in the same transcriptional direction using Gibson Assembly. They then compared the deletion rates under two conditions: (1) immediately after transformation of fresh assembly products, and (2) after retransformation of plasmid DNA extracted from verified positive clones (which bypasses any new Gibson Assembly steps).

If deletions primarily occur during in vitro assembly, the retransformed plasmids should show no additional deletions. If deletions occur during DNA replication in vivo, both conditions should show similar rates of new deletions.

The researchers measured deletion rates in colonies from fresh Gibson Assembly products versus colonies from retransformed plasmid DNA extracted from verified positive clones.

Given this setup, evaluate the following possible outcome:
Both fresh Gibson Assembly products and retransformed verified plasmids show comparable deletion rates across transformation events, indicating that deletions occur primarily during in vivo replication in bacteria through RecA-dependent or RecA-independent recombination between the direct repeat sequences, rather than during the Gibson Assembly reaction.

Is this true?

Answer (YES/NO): YES